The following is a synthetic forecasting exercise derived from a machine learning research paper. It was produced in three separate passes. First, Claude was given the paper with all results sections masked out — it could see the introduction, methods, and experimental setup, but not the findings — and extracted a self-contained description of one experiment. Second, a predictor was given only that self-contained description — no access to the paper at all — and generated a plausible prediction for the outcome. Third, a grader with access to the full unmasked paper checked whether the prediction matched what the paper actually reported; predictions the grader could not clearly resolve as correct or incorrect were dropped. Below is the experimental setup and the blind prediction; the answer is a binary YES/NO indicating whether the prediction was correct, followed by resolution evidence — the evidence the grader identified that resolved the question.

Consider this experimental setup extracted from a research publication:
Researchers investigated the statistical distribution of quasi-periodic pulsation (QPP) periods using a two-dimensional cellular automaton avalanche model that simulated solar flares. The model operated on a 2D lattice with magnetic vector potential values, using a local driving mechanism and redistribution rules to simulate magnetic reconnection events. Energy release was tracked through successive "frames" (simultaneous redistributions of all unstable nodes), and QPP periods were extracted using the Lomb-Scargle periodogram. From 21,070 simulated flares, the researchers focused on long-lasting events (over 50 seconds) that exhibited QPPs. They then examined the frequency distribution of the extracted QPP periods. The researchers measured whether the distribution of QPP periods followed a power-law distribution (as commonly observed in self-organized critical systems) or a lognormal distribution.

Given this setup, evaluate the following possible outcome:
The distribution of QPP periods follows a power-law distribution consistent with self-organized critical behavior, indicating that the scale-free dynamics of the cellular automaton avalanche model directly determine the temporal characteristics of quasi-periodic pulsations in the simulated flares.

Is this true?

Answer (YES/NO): NO